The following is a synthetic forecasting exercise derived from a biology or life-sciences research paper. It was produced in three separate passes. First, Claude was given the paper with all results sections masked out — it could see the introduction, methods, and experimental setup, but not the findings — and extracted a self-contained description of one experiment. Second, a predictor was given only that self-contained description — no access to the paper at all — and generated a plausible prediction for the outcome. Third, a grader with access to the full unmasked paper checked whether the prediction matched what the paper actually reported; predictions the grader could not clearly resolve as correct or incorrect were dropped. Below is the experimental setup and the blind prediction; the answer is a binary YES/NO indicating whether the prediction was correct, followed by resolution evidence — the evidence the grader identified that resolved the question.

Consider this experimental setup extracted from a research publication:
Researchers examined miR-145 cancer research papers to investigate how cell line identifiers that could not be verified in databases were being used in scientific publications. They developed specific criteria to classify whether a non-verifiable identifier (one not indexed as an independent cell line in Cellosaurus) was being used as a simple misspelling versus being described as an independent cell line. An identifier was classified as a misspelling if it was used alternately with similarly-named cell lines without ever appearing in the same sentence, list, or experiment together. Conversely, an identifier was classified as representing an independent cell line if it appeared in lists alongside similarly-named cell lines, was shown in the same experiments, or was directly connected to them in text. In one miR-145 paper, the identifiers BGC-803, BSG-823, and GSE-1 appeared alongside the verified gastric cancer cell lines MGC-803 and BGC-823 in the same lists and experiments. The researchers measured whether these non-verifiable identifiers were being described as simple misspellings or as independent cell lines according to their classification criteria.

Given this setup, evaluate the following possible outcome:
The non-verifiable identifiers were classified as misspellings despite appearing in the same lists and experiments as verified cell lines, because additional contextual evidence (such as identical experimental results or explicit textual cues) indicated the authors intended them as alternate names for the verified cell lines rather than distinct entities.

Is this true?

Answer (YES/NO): NO